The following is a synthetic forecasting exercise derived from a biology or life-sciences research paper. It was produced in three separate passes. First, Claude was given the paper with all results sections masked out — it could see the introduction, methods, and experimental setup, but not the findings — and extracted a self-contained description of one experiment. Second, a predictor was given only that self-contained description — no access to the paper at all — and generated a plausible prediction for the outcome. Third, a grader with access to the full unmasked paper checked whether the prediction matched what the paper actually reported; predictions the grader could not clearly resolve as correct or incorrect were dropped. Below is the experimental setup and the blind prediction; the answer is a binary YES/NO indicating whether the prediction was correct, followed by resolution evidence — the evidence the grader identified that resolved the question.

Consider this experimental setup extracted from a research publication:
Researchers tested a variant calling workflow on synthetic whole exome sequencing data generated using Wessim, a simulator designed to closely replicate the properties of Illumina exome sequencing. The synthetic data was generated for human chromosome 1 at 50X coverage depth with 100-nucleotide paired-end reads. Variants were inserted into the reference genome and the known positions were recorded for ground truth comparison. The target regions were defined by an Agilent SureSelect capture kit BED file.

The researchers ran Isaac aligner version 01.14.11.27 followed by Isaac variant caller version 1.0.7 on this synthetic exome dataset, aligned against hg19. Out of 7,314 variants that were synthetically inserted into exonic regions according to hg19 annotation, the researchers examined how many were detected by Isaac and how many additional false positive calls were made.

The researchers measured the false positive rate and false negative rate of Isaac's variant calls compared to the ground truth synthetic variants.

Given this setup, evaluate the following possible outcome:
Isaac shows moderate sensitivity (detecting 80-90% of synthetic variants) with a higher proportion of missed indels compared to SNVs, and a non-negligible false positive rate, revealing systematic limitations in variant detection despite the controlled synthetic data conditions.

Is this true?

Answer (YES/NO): NO